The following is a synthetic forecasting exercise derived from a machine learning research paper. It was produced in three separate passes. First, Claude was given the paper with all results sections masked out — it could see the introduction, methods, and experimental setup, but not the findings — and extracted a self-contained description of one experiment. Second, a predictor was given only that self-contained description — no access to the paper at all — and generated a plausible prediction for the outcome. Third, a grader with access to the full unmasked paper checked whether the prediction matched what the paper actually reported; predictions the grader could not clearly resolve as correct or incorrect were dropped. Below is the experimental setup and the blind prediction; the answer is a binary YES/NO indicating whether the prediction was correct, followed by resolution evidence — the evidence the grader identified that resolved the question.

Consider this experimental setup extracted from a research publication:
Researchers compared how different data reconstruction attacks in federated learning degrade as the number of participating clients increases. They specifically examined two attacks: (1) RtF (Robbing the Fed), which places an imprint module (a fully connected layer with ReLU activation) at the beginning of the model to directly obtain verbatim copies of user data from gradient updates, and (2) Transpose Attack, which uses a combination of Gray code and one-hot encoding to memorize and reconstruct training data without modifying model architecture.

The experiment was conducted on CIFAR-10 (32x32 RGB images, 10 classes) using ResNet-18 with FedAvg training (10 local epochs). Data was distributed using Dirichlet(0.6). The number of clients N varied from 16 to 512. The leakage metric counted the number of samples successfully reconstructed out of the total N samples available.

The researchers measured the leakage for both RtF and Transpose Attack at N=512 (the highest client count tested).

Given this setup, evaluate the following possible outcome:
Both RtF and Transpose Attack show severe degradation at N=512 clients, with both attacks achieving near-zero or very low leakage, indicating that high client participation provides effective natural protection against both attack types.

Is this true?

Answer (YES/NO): YES